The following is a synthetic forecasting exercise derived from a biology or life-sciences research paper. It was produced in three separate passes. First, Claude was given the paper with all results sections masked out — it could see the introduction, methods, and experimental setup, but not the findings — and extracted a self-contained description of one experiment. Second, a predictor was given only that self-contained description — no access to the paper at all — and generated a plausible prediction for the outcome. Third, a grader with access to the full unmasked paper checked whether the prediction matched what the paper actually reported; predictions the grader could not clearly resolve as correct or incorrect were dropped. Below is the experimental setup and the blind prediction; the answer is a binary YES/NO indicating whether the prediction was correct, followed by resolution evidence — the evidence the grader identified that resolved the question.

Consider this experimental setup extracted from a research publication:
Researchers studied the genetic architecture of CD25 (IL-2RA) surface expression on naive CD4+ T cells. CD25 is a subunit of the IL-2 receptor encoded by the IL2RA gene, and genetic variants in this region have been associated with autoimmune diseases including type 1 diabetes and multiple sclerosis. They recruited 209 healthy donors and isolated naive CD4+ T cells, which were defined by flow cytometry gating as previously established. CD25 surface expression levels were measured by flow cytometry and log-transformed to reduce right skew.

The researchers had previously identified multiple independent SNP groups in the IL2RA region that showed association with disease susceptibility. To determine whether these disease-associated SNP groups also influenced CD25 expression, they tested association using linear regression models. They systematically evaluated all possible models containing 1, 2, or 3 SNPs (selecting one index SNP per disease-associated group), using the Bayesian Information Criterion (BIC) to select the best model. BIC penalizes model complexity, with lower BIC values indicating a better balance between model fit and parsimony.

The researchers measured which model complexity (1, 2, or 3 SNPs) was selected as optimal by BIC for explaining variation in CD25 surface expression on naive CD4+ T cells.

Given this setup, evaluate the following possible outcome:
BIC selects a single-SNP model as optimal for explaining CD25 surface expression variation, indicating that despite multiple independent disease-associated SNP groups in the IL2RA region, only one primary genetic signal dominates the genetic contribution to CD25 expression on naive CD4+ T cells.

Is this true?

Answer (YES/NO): YES